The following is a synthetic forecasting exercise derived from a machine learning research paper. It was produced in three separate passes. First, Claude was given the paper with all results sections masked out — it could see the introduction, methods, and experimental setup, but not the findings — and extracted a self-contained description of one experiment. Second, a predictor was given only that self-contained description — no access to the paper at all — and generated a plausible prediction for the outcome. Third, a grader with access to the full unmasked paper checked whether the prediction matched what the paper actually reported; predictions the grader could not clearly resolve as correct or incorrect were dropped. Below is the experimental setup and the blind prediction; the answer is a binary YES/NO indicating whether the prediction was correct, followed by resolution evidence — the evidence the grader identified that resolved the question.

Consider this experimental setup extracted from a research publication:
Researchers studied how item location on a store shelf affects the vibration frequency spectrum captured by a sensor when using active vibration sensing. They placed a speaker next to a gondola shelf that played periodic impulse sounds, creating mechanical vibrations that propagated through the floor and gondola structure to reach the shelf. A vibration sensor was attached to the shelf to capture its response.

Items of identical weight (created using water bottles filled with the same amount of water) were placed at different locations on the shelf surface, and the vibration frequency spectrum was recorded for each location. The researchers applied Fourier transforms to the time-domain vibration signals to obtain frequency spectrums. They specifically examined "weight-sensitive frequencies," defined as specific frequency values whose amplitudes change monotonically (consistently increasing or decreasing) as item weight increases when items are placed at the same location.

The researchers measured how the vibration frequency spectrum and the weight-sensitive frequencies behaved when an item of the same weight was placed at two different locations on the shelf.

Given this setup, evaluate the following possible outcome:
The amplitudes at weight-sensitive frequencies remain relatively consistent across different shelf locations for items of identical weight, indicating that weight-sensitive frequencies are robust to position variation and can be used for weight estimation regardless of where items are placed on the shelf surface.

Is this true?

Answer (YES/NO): NO